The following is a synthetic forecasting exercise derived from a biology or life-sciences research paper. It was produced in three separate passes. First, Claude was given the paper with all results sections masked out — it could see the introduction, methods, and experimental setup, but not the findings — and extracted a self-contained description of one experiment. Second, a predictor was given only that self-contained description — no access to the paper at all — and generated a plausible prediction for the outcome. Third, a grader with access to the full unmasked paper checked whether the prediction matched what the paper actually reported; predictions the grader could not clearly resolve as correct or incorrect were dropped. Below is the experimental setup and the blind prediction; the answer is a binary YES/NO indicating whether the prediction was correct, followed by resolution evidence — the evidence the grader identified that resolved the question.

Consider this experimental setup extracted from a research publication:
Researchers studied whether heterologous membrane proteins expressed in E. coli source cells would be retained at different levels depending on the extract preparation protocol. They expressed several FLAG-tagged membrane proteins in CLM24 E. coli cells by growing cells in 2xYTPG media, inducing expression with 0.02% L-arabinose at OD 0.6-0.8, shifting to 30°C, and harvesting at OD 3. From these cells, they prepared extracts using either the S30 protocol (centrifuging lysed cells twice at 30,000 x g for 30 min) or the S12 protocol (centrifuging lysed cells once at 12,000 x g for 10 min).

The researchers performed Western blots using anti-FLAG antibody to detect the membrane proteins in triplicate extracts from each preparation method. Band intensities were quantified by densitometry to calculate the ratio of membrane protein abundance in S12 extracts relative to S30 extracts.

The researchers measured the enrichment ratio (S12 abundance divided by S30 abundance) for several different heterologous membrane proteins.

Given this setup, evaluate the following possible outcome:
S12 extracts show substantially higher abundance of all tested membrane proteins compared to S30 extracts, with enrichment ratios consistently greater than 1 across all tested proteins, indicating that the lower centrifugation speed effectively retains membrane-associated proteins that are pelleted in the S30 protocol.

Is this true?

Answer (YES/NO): YES